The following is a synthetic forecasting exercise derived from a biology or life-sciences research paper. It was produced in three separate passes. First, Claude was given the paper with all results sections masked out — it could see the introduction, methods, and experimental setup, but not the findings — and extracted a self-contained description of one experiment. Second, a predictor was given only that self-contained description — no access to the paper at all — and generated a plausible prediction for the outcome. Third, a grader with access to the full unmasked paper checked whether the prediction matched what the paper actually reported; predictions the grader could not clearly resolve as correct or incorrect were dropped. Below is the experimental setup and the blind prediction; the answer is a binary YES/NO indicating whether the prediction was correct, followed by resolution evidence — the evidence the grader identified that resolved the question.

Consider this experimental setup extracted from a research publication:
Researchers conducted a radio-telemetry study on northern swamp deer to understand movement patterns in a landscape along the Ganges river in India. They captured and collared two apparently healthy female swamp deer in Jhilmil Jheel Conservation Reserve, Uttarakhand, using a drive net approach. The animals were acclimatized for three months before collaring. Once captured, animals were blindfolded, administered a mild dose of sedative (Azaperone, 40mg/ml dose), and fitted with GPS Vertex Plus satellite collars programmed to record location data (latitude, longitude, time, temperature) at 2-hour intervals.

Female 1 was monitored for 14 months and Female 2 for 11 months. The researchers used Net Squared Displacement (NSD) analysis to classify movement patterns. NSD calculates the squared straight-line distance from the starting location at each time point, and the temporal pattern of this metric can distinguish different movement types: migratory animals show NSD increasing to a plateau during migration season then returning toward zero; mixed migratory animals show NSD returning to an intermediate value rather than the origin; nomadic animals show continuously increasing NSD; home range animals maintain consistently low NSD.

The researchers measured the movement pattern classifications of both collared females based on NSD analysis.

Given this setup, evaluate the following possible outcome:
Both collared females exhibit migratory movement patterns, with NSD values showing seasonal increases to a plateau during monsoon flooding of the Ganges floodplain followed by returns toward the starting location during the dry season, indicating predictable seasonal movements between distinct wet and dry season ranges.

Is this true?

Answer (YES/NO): NO